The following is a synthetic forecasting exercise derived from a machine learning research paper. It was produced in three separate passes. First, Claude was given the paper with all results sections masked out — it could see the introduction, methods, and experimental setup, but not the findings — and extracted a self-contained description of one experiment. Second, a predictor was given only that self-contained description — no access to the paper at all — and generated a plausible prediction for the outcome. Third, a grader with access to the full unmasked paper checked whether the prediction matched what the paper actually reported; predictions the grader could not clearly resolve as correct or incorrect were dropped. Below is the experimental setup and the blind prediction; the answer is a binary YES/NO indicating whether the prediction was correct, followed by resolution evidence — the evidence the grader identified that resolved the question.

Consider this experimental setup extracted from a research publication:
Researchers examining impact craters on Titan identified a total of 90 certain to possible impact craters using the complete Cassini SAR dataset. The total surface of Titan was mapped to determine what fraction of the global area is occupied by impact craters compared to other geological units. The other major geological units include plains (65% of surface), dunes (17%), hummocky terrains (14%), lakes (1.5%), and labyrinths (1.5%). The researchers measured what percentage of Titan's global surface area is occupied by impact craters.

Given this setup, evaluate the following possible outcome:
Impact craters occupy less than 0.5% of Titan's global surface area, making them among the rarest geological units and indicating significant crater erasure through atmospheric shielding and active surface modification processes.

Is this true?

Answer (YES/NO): YES